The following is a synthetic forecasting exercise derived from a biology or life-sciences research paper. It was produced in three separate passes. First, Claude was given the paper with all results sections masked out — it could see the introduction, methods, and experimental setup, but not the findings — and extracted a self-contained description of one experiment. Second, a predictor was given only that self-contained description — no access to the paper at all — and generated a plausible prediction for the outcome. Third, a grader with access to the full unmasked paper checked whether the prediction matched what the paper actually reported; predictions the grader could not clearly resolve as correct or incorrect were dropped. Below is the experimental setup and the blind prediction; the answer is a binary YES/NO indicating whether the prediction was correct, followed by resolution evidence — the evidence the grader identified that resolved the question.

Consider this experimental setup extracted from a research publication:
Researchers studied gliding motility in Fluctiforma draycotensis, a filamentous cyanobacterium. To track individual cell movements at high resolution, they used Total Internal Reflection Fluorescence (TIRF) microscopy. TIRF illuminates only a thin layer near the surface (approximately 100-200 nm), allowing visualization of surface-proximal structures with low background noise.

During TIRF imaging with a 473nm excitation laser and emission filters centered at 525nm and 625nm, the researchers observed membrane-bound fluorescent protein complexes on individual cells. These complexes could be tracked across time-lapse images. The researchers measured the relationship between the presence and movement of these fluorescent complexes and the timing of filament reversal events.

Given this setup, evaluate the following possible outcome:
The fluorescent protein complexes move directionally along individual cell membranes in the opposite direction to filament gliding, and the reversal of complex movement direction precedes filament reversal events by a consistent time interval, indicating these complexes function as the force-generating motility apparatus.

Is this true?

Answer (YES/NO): NO